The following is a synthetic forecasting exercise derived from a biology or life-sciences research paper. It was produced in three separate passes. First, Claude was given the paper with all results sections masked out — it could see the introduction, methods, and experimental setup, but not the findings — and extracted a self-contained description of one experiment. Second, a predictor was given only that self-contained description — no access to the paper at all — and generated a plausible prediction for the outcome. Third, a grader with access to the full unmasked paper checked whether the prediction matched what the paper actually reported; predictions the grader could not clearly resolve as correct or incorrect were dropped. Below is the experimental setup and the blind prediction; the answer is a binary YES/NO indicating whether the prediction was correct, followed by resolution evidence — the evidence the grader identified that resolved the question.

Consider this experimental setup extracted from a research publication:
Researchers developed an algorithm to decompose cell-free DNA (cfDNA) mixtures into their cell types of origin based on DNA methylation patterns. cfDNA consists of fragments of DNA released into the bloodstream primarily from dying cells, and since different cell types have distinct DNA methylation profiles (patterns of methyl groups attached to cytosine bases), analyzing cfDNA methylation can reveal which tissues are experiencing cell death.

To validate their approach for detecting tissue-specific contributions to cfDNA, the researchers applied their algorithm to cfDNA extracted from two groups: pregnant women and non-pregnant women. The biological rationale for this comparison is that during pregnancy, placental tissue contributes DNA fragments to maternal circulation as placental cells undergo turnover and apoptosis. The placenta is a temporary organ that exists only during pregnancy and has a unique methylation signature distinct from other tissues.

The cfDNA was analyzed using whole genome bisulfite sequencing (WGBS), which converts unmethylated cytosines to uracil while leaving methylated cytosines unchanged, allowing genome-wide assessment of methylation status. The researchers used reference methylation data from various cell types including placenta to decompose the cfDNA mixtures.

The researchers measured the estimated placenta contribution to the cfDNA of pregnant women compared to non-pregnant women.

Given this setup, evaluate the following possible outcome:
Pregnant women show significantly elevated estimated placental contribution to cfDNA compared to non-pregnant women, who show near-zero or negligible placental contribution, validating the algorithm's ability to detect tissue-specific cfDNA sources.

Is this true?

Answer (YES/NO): YES